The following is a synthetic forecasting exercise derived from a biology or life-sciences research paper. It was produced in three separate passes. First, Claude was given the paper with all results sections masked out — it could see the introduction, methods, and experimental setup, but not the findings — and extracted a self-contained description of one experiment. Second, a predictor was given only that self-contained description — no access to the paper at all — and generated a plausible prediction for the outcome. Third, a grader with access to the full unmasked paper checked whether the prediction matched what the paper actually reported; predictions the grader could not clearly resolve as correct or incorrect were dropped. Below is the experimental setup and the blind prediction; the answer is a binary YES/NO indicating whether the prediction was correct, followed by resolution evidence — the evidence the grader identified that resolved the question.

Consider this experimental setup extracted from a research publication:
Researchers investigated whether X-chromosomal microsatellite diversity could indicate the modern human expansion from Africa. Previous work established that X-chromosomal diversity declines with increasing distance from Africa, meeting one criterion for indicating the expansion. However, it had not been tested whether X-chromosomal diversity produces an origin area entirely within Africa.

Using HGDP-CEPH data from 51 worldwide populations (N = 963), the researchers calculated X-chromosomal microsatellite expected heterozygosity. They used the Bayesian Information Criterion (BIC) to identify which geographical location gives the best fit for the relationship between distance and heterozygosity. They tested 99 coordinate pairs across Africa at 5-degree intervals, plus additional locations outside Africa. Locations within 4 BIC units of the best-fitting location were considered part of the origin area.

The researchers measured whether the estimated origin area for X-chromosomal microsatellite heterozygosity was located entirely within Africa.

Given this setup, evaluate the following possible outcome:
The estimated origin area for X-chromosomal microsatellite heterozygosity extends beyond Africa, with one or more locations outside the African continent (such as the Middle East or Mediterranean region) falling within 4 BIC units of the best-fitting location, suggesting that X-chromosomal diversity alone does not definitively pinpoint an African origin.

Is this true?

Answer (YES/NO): NO